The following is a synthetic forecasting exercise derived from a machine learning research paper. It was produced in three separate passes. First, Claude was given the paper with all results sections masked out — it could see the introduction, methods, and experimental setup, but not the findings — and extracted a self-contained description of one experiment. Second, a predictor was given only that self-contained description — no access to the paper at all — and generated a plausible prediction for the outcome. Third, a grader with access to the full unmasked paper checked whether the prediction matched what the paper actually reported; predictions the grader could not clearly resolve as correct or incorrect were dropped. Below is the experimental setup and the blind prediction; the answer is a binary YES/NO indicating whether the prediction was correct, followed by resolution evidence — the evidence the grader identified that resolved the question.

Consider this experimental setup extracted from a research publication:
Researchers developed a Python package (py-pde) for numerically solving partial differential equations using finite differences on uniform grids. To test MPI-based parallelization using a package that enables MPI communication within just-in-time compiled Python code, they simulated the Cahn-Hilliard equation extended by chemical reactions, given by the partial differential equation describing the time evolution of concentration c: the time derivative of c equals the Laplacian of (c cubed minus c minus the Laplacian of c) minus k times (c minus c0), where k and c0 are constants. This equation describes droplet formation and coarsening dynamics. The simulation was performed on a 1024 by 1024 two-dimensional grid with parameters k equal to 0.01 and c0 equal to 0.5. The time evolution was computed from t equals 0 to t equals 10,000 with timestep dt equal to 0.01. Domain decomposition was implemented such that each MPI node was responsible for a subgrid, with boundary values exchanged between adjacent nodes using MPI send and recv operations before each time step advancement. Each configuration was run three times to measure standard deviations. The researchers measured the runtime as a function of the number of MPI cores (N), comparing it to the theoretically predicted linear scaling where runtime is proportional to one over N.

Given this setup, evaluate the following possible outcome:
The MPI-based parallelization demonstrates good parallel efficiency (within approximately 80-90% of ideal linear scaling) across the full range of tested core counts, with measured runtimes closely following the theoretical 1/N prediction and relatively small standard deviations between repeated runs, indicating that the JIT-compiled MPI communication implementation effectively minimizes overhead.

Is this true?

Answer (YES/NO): NO